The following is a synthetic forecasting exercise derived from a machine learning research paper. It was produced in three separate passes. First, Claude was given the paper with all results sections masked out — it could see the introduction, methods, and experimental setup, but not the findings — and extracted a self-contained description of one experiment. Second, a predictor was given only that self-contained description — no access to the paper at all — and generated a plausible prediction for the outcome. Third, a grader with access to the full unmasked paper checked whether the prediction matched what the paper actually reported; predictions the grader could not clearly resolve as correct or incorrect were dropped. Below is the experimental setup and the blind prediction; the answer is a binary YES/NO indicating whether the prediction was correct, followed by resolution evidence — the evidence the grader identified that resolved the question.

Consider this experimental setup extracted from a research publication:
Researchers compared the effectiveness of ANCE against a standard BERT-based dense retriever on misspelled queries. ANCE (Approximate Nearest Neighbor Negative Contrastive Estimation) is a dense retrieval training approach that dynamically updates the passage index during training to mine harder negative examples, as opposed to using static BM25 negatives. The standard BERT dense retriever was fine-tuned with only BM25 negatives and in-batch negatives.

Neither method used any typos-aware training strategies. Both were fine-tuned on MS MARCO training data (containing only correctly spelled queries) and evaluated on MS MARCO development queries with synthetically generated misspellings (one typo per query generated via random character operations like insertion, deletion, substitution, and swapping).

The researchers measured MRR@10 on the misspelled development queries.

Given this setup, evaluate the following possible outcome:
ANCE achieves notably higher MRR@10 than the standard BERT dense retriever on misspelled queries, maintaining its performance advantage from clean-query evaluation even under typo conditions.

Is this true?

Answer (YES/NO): YES